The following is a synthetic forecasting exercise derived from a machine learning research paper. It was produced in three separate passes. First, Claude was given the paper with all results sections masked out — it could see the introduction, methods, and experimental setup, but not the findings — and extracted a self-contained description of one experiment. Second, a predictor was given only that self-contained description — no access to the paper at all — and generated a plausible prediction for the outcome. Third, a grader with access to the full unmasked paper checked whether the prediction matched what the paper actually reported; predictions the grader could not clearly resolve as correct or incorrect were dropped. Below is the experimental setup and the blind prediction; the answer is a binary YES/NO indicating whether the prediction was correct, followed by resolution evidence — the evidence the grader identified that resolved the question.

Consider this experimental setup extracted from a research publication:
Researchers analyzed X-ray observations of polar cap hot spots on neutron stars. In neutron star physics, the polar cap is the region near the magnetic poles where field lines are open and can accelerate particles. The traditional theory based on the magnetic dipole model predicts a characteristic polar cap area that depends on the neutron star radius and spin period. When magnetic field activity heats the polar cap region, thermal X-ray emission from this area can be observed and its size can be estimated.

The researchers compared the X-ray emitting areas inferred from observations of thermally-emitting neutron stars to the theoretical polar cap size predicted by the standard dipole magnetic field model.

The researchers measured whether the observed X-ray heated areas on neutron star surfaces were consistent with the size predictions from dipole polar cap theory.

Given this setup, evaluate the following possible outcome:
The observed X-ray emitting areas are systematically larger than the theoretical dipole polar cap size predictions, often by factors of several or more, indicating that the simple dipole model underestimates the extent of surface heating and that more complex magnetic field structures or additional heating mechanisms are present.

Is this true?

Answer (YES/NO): NO